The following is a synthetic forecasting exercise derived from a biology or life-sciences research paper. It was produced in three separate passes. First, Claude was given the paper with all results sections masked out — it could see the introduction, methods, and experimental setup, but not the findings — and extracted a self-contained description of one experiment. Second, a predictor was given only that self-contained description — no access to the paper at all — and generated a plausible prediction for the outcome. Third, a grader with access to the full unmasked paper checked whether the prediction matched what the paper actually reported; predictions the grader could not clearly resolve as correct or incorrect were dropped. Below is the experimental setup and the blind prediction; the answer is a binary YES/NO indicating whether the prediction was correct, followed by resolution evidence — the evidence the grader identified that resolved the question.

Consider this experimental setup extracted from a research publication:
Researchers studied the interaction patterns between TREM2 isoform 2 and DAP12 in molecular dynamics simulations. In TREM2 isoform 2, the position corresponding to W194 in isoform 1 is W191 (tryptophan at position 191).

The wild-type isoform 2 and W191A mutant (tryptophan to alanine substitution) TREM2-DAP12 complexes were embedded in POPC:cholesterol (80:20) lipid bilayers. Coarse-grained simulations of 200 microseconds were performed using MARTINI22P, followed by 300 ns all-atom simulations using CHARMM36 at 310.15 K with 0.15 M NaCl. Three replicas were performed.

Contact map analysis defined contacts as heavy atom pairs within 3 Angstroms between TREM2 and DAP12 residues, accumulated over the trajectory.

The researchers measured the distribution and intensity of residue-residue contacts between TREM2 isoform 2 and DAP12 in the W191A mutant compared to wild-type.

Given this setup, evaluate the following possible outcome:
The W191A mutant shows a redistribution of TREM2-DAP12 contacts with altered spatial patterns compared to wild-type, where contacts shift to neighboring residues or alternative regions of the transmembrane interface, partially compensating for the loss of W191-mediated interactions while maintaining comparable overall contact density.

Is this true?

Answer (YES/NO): YES